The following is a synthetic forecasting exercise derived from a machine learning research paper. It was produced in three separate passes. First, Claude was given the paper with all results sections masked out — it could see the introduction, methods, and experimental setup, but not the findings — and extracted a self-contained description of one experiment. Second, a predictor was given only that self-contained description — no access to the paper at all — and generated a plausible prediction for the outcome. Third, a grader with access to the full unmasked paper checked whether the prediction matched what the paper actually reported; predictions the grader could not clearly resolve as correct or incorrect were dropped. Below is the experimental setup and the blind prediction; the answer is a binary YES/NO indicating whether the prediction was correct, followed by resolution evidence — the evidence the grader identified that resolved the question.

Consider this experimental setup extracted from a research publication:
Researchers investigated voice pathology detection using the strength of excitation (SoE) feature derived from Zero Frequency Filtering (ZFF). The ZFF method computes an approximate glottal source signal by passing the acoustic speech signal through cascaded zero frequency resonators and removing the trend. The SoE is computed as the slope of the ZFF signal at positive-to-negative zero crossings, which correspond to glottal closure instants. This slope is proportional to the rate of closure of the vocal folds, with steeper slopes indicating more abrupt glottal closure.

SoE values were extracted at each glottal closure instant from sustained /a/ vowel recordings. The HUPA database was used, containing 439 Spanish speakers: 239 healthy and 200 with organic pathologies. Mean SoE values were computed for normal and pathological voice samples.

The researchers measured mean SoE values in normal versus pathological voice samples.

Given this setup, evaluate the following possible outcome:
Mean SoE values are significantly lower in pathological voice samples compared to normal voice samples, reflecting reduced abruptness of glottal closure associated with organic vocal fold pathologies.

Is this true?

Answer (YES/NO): YES